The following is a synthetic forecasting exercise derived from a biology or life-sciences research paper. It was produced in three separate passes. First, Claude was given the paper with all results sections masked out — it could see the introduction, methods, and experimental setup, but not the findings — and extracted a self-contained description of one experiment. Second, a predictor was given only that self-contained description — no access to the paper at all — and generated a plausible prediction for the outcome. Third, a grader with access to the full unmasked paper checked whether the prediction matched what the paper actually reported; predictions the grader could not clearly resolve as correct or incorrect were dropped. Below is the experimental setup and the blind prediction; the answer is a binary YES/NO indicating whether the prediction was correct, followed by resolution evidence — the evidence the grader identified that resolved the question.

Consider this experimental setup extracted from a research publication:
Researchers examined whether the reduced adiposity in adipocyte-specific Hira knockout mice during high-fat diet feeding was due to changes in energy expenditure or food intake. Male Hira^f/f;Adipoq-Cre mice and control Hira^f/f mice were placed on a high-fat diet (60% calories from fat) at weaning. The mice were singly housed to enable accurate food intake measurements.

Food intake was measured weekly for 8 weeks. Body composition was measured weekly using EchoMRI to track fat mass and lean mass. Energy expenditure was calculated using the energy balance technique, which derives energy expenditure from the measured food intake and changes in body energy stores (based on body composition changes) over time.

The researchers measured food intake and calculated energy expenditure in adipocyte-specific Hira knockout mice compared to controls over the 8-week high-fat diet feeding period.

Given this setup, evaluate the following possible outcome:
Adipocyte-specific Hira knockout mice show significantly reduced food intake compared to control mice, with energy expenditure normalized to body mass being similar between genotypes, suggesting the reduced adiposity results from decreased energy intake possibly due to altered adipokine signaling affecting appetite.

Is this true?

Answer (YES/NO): YES